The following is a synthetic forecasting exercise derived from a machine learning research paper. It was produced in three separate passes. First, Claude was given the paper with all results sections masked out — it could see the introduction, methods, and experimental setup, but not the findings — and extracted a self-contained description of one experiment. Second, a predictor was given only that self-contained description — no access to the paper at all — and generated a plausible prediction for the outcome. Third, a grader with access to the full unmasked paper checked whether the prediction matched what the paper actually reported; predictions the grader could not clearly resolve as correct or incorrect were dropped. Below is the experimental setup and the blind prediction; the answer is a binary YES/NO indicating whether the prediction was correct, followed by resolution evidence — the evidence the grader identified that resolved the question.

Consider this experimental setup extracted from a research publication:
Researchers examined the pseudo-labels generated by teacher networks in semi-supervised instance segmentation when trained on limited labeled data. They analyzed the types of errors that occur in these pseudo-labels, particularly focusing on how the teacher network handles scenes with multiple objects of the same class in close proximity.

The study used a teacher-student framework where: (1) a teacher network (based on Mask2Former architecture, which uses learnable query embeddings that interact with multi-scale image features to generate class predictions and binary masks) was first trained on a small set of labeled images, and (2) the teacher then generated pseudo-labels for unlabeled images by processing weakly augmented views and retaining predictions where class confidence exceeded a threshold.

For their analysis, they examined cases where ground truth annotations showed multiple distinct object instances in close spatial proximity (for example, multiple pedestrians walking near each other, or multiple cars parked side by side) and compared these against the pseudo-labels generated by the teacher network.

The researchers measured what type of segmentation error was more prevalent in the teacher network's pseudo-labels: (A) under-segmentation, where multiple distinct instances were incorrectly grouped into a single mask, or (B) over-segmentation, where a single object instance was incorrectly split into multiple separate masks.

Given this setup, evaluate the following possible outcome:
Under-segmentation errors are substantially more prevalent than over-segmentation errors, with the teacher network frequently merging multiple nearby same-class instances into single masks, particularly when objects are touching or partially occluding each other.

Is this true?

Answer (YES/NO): YES